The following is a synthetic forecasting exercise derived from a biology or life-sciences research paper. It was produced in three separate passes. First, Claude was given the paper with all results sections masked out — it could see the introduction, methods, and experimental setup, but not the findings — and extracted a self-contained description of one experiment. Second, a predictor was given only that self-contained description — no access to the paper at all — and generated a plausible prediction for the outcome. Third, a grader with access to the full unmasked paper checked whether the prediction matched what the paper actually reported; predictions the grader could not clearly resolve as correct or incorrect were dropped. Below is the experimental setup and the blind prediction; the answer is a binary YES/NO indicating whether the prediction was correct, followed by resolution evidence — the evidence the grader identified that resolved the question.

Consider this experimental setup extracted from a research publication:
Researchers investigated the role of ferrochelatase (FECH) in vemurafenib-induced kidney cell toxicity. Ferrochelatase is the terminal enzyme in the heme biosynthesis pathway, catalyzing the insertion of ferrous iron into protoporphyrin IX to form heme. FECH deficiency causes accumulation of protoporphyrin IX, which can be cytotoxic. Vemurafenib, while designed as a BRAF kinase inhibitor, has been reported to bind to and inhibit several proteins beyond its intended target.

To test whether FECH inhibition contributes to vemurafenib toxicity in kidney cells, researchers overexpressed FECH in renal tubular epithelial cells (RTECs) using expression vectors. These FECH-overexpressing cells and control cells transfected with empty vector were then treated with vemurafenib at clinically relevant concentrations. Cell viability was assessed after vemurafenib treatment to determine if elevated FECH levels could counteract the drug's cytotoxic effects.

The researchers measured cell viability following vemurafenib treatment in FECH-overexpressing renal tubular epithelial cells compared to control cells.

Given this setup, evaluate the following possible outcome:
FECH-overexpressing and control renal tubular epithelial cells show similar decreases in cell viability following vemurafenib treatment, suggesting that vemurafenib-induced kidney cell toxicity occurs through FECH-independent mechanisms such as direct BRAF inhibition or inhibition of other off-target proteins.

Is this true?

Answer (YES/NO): NO